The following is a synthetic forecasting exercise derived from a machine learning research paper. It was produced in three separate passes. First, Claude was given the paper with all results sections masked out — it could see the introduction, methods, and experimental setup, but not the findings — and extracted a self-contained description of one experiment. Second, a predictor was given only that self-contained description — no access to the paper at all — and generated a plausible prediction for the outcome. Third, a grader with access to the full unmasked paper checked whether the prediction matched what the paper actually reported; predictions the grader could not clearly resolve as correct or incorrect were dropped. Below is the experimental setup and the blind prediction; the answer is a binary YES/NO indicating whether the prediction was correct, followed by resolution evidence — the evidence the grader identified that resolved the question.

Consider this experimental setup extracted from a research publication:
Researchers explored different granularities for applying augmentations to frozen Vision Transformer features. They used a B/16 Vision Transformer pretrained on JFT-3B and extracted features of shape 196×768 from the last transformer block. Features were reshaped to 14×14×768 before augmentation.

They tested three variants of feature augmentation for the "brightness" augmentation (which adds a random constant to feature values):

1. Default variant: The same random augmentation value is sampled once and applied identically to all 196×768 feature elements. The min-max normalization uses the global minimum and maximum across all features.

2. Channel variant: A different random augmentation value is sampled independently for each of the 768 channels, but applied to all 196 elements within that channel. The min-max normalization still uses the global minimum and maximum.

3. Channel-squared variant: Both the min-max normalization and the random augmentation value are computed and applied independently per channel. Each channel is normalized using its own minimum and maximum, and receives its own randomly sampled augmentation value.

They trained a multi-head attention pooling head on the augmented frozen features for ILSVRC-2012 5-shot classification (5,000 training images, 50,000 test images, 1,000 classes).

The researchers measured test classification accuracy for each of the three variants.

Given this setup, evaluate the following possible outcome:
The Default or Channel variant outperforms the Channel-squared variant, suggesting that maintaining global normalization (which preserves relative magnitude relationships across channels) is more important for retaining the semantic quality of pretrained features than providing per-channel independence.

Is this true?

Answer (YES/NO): NO